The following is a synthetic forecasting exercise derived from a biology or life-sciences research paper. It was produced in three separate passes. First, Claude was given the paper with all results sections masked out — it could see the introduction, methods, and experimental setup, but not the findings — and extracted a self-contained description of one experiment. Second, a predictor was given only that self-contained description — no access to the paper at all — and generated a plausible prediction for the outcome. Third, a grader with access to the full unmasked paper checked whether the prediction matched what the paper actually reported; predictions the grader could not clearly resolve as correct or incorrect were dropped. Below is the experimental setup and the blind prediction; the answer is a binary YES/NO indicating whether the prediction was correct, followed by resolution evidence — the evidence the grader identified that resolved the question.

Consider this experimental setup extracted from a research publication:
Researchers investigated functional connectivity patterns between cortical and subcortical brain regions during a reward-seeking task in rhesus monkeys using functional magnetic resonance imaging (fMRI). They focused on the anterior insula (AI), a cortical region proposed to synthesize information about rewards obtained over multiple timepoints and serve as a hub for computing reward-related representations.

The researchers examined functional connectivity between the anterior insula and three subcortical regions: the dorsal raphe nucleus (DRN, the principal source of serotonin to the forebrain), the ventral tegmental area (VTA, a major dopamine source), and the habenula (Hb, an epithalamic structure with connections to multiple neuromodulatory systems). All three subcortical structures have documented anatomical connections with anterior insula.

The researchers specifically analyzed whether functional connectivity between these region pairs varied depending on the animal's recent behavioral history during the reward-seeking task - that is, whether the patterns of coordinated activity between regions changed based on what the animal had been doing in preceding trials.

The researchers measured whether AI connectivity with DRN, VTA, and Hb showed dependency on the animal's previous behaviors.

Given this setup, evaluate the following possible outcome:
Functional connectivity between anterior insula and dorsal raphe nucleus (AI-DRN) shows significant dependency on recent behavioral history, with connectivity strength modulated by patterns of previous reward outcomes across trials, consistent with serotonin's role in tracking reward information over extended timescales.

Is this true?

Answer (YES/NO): YES